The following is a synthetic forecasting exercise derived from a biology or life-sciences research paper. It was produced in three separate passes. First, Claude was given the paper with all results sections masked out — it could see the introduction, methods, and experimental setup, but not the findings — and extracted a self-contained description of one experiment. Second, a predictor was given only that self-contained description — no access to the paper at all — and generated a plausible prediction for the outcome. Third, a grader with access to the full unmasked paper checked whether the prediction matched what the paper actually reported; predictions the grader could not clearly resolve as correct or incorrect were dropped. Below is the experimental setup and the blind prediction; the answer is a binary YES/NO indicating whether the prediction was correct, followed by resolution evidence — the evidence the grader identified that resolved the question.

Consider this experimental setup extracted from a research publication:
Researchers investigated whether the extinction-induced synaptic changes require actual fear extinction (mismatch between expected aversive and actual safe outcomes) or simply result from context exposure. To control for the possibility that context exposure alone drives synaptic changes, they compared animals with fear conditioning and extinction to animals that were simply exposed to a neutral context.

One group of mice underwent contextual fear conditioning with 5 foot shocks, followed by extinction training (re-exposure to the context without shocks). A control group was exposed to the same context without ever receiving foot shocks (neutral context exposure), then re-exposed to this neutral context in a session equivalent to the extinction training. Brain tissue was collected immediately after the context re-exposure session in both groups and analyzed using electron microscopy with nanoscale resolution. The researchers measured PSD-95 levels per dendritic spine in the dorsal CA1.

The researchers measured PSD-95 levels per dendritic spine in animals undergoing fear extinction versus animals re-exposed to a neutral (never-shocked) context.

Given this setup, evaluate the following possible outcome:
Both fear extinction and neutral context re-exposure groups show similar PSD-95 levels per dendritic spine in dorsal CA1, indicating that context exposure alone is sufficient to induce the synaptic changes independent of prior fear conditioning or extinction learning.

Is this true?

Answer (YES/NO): NO